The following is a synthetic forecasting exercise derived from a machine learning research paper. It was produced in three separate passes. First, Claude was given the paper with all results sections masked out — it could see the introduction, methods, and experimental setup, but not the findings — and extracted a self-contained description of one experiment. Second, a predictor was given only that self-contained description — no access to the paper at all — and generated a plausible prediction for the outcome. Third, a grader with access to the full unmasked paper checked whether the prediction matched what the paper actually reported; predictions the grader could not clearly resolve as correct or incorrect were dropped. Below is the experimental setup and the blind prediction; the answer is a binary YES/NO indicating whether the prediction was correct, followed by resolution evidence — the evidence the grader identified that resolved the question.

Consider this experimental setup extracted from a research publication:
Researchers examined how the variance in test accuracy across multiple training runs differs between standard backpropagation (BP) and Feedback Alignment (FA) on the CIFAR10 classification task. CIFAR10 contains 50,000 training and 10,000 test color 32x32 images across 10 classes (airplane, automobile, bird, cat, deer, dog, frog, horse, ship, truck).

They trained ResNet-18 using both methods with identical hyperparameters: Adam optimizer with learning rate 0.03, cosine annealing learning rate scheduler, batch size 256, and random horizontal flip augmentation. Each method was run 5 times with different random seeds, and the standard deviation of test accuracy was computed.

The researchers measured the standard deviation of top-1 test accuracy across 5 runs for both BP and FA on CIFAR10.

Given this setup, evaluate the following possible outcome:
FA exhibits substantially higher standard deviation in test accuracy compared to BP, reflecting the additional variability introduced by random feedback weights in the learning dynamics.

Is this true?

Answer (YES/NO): NO